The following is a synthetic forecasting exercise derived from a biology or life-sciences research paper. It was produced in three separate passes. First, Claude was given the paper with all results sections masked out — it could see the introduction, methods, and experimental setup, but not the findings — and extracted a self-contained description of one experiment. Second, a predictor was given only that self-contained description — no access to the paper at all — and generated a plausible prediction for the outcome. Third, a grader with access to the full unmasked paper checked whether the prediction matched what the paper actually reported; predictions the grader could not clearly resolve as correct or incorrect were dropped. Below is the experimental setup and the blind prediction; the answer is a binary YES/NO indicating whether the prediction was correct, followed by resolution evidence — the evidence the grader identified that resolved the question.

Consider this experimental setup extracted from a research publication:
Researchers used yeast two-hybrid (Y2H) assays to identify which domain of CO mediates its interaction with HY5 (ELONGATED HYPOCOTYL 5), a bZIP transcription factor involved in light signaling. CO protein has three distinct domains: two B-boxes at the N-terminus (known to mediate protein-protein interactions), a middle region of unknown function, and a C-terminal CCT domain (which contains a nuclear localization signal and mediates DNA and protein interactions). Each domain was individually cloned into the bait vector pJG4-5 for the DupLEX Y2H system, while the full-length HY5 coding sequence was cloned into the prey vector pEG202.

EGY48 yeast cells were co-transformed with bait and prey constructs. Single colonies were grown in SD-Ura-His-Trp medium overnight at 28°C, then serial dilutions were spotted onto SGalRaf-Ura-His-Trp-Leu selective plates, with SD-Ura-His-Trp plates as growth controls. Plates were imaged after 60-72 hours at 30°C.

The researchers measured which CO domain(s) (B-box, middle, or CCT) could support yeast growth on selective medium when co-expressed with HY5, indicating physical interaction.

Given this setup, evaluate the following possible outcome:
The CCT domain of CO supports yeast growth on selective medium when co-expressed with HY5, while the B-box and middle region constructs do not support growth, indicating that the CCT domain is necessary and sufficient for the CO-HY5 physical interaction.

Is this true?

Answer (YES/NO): NO